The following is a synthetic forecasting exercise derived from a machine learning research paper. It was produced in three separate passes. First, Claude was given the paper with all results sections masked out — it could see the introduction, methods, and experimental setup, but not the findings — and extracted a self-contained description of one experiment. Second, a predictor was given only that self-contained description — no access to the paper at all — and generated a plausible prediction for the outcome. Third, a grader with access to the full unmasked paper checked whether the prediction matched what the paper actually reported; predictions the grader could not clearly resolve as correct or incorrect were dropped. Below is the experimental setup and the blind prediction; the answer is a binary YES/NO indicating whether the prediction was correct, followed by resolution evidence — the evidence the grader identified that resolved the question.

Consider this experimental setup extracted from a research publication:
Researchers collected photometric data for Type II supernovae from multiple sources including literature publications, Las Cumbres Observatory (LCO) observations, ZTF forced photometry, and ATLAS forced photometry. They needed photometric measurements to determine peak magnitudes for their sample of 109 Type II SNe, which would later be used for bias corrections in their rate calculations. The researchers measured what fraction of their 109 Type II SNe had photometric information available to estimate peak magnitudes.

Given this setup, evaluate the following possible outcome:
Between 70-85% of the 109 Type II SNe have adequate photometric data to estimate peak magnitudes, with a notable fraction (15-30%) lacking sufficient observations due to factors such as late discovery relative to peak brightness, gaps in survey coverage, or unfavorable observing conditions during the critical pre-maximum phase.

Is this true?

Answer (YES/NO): NO